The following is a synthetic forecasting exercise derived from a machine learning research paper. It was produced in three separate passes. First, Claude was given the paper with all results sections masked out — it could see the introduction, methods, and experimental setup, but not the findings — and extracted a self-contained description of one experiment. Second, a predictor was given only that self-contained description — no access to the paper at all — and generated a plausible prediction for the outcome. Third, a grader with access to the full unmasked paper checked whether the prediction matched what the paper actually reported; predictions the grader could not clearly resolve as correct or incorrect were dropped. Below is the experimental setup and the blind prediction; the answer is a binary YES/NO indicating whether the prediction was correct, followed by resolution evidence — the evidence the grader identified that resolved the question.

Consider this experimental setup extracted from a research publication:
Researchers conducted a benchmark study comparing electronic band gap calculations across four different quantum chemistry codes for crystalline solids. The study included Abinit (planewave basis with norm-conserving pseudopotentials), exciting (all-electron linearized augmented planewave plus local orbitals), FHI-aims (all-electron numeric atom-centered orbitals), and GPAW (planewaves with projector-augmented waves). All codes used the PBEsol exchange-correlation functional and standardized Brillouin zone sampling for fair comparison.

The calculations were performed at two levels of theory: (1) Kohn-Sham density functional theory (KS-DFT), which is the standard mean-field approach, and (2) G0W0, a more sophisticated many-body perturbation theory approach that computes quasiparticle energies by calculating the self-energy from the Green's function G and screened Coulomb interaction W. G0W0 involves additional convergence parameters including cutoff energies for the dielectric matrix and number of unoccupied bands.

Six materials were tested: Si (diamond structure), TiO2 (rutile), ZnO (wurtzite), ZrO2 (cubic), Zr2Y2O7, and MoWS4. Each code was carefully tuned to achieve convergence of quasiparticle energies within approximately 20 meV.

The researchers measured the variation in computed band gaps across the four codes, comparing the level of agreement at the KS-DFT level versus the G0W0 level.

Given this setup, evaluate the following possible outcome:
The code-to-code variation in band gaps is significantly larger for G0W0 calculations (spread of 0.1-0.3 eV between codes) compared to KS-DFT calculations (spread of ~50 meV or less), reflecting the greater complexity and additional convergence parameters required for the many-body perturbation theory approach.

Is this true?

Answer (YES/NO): YES